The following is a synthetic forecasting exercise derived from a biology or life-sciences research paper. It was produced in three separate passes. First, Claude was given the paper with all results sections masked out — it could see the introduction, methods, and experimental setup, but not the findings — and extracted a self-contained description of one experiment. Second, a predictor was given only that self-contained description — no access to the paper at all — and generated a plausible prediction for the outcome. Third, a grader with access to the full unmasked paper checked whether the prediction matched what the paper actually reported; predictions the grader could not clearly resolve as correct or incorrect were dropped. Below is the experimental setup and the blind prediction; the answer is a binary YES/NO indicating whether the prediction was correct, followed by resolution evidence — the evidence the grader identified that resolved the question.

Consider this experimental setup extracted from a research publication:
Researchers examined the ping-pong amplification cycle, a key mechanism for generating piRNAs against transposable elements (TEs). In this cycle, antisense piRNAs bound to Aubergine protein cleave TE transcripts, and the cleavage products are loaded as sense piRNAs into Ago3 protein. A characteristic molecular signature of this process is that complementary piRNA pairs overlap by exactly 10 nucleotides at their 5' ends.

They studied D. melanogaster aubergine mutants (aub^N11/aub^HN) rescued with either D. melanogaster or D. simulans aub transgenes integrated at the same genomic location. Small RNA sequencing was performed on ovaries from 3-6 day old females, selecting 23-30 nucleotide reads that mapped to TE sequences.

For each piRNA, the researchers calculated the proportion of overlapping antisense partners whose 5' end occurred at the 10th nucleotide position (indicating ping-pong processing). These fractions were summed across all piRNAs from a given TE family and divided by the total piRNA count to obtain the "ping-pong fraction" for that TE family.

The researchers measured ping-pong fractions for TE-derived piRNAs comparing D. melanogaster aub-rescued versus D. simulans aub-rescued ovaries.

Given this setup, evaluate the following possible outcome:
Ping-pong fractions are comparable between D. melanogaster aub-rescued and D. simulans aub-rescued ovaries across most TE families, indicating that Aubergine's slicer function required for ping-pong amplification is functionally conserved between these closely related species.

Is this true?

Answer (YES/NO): NO